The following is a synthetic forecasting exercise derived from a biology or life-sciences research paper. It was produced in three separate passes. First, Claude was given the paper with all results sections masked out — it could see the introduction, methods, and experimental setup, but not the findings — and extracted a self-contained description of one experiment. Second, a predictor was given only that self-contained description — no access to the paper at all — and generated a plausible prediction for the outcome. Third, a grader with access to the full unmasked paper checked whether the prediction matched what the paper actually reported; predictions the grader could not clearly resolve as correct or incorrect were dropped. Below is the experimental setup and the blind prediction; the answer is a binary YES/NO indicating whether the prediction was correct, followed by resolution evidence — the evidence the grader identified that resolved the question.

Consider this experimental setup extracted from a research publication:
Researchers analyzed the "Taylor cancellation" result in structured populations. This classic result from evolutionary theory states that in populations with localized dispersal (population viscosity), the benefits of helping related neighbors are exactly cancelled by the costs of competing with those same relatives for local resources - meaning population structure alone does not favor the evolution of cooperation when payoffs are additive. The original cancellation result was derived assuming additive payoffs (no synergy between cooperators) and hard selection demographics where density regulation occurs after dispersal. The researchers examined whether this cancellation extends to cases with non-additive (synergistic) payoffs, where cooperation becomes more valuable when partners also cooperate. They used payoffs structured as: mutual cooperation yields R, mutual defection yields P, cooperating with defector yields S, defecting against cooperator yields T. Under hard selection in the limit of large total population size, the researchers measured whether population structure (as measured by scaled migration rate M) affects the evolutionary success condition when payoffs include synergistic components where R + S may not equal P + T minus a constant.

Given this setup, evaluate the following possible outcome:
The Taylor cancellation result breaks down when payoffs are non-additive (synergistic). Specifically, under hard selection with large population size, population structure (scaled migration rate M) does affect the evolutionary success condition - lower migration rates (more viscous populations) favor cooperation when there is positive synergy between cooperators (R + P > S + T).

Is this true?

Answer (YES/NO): NO